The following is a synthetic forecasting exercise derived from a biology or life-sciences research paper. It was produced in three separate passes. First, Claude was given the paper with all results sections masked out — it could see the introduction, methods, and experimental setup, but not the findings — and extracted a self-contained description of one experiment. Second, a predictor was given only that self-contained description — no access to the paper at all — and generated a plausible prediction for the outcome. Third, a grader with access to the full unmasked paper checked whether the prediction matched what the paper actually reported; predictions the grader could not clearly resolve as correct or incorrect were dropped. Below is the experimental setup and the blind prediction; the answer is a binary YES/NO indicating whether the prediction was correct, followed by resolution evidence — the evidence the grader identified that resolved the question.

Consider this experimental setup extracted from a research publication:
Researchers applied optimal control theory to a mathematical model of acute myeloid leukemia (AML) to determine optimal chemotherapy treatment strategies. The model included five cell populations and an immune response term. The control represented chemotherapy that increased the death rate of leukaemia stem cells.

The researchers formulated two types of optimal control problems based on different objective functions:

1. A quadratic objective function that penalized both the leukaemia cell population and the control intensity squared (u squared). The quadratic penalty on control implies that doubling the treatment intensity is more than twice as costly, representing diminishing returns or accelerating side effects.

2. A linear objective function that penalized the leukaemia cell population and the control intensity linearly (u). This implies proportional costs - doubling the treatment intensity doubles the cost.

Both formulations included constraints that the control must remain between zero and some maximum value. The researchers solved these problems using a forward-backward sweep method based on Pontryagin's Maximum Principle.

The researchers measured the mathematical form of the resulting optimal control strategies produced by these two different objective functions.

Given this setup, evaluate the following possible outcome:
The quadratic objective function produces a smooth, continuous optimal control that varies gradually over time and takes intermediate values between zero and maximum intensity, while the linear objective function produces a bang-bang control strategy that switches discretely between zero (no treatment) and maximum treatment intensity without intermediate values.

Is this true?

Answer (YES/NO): YES